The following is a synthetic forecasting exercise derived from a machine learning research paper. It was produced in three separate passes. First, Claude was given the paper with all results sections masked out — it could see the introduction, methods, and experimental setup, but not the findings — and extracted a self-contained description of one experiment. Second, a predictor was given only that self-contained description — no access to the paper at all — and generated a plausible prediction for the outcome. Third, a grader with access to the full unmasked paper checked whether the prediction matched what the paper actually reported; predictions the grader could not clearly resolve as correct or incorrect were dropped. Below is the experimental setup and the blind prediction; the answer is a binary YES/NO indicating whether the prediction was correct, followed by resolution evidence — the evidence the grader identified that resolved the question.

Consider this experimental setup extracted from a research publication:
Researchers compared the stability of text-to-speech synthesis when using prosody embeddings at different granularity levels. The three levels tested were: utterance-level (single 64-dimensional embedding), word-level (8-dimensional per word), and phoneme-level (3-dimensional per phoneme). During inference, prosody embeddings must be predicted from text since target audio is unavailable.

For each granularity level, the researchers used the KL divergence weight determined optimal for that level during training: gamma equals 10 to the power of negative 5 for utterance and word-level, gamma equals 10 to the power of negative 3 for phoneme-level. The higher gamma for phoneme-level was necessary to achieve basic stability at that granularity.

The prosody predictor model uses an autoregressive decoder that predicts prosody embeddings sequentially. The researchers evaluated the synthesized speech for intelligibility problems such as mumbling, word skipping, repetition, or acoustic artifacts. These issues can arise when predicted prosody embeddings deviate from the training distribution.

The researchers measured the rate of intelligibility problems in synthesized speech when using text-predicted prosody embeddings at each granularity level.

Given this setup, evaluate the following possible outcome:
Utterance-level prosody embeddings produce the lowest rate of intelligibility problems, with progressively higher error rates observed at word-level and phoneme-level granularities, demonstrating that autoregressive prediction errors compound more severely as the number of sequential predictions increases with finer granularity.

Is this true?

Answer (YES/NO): NO